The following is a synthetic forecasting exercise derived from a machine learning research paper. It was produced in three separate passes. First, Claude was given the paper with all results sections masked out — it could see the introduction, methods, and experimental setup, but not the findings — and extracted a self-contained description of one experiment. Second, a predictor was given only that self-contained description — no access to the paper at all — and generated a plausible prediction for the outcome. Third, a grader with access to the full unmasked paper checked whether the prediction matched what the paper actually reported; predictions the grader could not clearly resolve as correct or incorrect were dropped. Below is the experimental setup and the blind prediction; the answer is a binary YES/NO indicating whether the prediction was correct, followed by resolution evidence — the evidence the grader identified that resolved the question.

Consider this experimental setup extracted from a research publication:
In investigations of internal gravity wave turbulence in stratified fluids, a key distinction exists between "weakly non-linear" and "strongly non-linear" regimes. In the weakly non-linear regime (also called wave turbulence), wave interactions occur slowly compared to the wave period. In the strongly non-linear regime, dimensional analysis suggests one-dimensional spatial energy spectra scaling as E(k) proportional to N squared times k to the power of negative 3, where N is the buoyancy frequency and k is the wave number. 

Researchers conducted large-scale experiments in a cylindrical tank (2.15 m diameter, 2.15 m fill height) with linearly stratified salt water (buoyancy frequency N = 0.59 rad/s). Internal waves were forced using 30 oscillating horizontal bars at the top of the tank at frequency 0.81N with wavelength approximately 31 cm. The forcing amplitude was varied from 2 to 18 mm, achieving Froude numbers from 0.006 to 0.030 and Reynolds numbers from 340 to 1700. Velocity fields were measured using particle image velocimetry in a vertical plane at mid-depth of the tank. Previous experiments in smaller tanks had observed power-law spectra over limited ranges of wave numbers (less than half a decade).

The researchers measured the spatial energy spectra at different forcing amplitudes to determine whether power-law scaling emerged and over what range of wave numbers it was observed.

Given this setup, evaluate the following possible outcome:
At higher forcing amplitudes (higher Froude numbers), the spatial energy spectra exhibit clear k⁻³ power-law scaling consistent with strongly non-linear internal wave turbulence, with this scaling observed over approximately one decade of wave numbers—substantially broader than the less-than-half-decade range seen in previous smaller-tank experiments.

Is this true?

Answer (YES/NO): YES